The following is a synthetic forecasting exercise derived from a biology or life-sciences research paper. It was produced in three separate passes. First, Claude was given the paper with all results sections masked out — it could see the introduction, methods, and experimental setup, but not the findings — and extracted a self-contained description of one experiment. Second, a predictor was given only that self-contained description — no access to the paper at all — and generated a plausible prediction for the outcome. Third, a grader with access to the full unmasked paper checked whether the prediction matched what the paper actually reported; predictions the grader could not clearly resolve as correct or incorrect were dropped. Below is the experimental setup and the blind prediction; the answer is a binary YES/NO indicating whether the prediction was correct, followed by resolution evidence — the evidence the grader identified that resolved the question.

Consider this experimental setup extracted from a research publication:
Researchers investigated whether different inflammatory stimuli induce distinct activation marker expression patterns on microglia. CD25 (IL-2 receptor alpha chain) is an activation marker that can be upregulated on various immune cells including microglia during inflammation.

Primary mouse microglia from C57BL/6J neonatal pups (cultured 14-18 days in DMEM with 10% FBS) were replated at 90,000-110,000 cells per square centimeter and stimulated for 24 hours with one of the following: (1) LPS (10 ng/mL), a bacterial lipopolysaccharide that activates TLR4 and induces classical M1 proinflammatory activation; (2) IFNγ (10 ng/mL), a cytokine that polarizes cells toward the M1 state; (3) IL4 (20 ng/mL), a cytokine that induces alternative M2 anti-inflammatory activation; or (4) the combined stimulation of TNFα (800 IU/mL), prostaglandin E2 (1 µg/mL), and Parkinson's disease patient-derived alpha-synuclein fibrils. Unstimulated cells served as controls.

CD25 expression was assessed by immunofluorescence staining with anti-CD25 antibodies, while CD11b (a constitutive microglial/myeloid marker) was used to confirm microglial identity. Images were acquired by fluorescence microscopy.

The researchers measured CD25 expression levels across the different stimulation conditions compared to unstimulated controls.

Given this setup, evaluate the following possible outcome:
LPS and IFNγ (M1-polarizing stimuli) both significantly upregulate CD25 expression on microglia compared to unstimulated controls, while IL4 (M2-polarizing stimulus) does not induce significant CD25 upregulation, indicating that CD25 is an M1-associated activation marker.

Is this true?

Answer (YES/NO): NO